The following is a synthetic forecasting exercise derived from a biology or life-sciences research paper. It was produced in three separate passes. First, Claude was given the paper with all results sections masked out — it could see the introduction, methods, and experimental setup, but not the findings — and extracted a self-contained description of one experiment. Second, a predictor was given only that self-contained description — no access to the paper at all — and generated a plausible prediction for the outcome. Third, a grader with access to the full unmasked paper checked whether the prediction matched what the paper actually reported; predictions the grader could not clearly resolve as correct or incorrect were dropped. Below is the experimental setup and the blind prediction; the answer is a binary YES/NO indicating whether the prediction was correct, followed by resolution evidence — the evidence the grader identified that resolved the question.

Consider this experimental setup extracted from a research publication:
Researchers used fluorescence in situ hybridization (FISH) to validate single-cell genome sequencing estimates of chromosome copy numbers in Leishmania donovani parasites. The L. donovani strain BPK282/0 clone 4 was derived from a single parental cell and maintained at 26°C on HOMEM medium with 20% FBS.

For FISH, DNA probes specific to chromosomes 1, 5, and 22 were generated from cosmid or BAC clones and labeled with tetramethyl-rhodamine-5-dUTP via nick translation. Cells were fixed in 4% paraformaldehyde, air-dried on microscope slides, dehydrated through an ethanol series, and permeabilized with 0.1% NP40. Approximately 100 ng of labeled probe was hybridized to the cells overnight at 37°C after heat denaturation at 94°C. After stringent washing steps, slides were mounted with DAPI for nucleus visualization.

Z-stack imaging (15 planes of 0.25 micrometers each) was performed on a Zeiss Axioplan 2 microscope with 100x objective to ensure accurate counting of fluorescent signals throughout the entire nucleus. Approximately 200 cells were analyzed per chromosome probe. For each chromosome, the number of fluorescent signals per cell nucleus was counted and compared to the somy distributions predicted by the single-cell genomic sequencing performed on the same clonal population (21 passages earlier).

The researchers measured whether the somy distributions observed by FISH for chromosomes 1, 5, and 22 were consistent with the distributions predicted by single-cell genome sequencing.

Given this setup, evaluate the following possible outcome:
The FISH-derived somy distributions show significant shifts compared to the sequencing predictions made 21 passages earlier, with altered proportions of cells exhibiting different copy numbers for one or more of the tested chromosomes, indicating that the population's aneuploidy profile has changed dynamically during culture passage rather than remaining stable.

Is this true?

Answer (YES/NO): NO